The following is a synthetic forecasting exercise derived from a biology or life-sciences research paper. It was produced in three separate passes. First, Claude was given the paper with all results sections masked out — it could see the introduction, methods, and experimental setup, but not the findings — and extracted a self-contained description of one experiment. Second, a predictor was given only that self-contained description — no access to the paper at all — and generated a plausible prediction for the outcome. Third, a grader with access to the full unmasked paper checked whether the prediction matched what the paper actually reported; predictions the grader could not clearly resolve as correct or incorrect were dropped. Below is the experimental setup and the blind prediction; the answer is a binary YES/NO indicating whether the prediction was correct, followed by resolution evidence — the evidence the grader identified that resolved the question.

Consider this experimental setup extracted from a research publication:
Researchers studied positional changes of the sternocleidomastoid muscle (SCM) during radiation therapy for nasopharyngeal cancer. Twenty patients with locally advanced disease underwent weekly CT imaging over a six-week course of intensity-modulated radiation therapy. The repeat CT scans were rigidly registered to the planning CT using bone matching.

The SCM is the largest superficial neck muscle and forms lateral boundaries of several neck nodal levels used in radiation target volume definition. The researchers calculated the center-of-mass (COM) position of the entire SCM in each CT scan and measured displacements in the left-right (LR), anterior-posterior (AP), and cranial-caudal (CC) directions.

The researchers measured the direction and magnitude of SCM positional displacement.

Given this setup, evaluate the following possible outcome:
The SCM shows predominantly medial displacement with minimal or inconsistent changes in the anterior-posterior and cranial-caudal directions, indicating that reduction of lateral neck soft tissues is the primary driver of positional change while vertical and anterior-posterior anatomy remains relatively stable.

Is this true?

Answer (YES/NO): NO